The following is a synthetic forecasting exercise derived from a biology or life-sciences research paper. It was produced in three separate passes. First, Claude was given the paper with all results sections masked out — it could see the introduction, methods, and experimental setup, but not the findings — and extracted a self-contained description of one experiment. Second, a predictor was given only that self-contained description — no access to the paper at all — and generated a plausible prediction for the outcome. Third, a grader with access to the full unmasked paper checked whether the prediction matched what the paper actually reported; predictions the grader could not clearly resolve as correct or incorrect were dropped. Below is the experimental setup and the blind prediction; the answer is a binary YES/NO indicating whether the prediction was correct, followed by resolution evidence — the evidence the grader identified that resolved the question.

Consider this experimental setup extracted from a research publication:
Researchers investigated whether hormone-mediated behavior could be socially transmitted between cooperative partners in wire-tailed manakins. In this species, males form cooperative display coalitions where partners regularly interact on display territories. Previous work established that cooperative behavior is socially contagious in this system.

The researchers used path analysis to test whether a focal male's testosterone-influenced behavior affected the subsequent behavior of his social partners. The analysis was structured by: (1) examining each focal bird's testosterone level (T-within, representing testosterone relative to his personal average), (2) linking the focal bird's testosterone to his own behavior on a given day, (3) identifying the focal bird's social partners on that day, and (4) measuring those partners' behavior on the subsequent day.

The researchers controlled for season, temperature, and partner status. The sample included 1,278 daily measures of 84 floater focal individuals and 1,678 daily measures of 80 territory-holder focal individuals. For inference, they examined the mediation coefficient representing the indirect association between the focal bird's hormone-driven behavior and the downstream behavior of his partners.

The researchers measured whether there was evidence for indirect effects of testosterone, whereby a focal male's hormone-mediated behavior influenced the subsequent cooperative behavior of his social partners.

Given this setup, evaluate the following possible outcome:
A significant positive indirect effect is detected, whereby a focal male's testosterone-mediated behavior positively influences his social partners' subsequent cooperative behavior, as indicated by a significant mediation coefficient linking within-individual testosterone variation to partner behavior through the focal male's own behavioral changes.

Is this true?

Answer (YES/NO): NO